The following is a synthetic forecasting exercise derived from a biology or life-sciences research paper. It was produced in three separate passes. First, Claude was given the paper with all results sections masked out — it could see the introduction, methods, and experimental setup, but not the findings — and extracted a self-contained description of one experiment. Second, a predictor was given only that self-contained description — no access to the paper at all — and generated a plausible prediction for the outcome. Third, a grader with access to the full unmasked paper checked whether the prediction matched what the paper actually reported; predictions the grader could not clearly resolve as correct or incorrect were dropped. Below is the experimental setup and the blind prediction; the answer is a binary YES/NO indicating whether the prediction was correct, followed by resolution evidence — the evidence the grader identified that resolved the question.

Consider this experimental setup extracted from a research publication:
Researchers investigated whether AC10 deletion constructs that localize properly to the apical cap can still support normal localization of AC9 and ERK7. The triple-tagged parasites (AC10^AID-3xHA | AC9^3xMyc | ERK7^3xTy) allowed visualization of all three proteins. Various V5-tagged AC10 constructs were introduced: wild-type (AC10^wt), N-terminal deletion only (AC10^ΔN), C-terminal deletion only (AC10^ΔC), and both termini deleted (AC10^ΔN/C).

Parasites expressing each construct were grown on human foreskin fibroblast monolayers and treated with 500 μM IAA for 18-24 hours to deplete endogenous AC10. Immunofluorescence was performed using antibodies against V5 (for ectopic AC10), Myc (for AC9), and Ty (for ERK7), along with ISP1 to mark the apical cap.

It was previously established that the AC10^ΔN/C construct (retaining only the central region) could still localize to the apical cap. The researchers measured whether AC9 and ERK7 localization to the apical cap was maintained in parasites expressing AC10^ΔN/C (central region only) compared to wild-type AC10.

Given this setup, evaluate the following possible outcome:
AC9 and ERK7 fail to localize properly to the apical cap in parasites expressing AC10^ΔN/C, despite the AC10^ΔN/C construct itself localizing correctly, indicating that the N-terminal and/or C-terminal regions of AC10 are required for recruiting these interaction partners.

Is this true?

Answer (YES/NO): YES